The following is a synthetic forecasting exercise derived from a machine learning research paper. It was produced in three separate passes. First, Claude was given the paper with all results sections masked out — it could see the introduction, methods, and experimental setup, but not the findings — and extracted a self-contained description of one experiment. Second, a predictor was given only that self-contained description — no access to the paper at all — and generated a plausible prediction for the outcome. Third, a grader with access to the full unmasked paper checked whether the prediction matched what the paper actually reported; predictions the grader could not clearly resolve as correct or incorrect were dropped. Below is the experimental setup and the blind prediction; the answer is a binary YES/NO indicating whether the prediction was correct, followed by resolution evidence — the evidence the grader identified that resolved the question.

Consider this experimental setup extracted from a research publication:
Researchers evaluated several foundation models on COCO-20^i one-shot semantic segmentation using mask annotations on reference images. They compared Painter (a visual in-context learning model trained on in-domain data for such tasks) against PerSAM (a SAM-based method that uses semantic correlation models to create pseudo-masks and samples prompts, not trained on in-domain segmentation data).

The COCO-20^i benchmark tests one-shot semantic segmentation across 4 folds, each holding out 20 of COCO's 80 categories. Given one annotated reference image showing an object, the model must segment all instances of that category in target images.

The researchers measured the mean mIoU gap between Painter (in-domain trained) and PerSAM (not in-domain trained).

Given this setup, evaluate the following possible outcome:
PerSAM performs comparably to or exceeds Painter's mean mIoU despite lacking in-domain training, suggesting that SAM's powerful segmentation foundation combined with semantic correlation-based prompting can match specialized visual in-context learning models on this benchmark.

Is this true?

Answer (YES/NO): NO